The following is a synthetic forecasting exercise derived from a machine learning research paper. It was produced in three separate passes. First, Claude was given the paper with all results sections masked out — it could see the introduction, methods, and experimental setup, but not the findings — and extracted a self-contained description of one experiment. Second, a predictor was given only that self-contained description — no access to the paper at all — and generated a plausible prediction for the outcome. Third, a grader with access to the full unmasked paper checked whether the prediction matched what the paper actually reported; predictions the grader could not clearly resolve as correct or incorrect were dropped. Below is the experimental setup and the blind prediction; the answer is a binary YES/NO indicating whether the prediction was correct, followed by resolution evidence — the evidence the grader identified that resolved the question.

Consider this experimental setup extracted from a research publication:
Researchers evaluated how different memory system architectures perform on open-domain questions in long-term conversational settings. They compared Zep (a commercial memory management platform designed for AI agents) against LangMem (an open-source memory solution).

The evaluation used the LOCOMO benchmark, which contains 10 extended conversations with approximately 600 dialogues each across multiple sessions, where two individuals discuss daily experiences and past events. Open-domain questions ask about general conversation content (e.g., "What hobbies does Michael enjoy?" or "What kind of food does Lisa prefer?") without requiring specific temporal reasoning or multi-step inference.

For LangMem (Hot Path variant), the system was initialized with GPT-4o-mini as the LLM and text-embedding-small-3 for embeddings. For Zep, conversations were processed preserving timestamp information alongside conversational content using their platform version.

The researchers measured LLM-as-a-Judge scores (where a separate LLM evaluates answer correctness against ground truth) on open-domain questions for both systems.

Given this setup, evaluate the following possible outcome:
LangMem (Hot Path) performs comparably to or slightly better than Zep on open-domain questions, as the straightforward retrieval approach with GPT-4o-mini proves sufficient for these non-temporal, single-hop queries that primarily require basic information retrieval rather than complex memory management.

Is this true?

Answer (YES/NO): NO